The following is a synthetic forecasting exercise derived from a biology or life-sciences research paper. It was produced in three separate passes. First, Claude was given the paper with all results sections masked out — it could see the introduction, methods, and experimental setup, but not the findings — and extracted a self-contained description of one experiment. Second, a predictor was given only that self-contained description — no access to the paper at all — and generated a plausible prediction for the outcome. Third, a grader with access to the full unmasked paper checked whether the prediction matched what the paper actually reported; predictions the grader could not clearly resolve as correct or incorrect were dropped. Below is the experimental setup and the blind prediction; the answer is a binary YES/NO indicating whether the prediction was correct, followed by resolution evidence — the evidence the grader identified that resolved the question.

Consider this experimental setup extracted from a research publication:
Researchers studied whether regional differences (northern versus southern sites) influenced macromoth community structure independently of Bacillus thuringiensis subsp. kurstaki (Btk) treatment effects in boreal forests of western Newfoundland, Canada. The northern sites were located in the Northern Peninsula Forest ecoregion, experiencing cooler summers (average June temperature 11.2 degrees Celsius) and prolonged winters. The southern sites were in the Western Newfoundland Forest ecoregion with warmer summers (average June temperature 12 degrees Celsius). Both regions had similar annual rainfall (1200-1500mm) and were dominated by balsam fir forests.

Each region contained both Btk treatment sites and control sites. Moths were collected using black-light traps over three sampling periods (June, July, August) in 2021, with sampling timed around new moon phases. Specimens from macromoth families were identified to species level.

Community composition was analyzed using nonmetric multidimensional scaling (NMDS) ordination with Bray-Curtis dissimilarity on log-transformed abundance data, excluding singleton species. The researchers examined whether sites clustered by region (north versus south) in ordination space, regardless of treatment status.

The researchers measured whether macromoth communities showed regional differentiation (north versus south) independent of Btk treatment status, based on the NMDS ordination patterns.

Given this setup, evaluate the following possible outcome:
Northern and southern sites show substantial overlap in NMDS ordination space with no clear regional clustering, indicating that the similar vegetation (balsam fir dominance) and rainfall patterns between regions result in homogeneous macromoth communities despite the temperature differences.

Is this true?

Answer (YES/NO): NO